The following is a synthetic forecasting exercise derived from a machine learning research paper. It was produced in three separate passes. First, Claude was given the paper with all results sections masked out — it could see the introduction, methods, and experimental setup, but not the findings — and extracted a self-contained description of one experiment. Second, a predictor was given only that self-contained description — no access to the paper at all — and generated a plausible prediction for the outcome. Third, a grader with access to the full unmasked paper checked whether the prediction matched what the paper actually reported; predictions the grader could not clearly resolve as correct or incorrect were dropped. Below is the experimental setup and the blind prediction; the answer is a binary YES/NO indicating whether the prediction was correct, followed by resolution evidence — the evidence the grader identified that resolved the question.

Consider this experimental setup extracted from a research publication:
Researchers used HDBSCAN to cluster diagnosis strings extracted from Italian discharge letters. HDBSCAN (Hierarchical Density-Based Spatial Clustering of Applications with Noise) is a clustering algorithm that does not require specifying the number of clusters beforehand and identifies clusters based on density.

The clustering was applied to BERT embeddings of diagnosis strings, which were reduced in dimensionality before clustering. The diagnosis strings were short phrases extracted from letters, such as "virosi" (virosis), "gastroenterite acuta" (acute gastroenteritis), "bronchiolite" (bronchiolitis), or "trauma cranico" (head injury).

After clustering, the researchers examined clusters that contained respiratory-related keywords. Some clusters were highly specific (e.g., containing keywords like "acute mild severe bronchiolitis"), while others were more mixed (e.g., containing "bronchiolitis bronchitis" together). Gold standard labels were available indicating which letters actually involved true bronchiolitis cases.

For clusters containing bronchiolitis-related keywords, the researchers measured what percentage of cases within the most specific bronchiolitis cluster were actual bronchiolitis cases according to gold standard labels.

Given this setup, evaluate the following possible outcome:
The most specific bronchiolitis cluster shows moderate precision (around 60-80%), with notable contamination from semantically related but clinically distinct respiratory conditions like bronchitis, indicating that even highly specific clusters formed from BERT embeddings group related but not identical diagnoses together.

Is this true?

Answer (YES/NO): NO